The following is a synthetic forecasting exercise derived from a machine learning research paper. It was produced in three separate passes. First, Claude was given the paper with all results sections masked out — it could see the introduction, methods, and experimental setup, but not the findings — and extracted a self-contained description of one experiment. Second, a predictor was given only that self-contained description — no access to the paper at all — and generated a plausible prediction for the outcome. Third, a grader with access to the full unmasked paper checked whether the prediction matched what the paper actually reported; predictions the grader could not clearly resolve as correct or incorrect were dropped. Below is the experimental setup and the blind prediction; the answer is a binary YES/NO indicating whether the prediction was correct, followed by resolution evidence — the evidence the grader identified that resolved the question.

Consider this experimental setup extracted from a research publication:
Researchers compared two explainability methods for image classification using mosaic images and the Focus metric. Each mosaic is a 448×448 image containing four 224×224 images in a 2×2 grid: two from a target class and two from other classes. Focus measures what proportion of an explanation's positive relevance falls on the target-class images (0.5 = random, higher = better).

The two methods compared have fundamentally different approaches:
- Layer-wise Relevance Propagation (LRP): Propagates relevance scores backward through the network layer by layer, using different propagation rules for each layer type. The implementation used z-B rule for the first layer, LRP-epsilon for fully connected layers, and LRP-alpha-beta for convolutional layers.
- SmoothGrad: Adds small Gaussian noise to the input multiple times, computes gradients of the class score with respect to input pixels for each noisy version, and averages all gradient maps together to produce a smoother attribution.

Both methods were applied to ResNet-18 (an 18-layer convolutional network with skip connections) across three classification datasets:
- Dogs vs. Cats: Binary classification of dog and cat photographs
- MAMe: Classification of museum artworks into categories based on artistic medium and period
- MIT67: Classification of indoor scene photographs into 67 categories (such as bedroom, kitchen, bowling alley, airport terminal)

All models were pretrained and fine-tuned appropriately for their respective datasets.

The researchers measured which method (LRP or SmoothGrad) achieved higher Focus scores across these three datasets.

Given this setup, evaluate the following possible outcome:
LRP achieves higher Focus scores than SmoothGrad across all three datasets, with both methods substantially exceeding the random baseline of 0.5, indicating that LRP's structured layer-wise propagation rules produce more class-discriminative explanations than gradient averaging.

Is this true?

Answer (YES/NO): NO